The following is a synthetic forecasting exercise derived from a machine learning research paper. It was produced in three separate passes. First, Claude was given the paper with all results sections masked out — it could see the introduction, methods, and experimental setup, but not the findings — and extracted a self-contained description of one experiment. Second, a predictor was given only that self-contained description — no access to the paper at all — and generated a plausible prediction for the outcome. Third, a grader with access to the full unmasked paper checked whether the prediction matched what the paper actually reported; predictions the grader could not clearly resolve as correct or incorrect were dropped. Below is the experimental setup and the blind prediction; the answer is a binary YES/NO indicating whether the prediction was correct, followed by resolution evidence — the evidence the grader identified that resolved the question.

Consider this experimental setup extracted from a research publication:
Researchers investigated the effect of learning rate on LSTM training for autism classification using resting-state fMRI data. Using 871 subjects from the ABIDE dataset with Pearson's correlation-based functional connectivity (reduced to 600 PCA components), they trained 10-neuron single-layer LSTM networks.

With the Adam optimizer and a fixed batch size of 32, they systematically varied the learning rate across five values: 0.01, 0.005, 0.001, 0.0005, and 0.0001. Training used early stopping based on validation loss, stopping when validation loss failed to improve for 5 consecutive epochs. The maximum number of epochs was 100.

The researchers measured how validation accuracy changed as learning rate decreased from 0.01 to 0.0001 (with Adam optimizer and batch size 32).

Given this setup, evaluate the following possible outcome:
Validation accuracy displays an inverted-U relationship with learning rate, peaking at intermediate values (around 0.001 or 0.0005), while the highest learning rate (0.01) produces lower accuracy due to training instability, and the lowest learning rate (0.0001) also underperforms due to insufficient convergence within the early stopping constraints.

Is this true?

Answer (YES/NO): NO